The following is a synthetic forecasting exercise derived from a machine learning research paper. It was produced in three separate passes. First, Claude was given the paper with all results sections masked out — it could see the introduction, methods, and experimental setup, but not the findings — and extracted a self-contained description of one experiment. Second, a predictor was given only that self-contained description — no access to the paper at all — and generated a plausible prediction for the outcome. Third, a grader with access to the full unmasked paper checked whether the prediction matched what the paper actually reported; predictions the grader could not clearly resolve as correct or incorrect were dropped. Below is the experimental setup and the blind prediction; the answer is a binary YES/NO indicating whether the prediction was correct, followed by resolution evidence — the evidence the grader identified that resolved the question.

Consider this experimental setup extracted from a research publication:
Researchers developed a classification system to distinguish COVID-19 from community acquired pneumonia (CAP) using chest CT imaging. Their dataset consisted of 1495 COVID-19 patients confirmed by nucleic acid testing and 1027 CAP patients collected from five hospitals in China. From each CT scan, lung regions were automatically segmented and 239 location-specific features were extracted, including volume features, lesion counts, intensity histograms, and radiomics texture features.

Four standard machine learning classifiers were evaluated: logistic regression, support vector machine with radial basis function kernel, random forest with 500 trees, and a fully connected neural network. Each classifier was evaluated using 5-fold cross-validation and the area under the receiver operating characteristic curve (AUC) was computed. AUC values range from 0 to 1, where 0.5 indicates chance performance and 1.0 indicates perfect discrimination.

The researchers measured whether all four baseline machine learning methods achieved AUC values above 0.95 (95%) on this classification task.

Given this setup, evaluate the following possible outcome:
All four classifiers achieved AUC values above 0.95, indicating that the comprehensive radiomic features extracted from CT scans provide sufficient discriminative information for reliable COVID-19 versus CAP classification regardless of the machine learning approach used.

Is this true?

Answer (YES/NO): YES